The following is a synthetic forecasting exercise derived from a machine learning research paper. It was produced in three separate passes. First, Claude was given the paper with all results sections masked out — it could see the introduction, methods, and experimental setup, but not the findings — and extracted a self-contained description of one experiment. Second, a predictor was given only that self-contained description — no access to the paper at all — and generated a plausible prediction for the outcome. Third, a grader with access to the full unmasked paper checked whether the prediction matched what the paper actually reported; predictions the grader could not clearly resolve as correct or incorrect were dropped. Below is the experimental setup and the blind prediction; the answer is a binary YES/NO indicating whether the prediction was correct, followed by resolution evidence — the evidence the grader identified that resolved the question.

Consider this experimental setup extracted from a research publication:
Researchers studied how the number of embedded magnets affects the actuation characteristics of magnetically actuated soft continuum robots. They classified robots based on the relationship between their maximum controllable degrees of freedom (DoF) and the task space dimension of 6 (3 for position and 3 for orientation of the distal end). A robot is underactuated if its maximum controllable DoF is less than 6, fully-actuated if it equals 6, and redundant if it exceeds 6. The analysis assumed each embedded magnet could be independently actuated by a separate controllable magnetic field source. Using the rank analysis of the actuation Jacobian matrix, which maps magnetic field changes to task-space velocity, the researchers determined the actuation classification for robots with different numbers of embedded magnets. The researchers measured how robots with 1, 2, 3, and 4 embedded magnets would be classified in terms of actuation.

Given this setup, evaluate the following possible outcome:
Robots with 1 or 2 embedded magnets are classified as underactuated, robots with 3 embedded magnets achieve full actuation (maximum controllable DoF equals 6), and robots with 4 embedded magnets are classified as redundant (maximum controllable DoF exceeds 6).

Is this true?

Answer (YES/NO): YES